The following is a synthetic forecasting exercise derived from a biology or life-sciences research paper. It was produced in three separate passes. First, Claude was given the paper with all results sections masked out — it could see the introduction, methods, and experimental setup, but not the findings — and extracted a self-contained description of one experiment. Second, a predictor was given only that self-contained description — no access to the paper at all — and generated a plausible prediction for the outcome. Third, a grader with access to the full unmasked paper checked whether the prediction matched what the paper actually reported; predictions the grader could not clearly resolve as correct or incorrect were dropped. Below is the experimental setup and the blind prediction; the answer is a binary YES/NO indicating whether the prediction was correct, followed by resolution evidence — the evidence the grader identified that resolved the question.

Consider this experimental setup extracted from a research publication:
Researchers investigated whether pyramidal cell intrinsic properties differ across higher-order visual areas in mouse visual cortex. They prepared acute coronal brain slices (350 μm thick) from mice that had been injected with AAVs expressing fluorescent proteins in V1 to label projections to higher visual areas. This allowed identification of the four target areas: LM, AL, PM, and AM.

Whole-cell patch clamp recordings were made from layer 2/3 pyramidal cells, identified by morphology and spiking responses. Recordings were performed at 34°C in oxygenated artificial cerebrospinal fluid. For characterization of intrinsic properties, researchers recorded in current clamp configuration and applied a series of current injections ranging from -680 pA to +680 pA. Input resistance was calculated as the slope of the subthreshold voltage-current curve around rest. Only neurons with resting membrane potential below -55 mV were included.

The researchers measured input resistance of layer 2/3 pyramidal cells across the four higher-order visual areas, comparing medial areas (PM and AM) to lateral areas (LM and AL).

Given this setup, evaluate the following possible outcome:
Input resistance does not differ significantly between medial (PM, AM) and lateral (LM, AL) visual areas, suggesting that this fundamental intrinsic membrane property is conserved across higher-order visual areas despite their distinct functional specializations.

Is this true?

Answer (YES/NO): NO